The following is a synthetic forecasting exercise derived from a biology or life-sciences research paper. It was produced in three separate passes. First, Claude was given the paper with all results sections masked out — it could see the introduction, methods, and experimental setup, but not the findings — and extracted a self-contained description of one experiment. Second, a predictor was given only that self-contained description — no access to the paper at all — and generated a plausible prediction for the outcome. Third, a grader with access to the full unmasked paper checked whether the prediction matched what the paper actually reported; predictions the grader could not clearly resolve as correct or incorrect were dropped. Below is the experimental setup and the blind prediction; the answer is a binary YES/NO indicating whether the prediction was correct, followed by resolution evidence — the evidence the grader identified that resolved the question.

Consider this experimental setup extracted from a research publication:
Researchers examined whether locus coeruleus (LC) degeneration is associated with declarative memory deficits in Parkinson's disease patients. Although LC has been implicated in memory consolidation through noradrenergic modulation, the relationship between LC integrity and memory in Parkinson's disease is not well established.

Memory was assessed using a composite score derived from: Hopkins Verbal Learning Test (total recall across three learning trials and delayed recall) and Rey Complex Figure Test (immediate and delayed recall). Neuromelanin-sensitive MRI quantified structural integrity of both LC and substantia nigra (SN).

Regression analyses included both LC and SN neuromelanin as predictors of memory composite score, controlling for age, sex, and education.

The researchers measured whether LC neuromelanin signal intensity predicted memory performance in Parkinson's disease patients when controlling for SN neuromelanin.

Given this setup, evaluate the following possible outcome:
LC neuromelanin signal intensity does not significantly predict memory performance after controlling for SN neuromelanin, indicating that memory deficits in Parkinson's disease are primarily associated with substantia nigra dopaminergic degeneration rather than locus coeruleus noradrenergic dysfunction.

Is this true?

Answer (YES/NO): NO